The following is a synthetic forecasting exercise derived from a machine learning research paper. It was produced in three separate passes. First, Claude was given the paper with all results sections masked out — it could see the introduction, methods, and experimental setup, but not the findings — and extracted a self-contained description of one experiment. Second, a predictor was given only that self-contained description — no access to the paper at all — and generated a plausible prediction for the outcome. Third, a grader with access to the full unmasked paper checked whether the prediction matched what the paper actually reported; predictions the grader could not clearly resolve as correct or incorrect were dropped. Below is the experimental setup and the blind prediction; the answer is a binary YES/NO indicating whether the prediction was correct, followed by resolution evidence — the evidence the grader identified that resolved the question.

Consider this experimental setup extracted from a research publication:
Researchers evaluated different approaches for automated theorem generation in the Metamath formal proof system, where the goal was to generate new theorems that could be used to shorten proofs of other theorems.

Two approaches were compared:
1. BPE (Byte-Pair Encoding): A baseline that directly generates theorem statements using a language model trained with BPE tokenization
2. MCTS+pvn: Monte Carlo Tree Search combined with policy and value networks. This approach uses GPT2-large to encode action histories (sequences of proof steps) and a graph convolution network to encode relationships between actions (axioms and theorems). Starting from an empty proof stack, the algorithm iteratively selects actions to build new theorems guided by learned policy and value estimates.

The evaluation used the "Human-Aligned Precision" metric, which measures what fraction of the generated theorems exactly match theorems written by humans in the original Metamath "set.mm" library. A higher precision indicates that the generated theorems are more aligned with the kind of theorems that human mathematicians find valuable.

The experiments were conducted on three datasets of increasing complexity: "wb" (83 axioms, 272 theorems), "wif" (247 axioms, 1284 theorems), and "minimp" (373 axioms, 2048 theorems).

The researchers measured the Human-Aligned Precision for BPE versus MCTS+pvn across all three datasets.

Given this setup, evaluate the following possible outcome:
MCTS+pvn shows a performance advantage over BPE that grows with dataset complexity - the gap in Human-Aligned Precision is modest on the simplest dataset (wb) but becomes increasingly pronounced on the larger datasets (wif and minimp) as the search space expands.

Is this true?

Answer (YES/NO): NO